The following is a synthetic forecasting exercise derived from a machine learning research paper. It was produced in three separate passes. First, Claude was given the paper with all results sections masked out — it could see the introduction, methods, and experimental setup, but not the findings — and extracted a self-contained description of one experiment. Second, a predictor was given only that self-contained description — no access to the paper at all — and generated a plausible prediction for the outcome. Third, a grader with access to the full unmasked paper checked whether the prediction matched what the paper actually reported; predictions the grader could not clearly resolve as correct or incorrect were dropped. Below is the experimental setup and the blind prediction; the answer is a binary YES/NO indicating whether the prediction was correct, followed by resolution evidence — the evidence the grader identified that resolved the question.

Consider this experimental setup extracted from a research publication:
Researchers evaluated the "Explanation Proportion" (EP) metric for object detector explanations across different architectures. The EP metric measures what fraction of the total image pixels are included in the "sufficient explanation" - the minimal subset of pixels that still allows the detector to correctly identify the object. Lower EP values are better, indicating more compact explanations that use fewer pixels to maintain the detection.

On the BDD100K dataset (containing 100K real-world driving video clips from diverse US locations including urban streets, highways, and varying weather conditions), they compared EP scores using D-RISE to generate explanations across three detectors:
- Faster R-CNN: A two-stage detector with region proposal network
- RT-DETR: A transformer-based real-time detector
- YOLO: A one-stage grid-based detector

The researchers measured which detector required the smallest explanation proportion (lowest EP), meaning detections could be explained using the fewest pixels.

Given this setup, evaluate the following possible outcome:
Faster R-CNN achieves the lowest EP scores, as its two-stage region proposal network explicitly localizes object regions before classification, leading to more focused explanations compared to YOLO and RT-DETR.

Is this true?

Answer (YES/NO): YES